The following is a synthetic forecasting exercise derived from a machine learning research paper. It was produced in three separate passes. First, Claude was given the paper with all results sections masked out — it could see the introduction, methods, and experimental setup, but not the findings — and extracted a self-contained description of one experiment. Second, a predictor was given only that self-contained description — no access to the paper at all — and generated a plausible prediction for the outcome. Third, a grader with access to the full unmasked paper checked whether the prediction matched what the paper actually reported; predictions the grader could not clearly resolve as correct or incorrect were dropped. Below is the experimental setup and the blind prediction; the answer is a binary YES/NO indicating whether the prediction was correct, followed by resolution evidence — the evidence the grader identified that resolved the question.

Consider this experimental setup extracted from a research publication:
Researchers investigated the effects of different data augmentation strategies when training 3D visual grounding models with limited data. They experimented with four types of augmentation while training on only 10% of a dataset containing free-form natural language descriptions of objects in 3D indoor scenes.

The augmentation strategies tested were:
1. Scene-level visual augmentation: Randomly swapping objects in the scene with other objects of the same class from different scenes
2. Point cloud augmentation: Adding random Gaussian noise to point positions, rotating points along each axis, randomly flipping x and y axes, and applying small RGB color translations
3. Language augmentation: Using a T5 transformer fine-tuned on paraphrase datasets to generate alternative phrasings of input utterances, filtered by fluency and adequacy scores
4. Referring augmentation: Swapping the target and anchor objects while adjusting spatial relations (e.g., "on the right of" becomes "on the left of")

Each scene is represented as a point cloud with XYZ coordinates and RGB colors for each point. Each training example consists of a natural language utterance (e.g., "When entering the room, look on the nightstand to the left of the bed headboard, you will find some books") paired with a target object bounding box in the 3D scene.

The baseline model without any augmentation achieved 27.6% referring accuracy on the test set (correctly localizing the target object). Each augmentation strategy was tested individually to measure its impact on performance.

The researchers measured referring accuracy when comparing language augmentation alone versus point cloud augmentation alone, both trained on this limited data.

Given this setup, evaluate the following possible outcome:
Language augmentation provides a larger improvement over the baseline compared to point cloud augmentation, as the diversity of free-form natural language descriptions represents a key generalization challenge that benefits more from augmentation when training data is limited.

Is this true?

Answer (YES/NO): YES